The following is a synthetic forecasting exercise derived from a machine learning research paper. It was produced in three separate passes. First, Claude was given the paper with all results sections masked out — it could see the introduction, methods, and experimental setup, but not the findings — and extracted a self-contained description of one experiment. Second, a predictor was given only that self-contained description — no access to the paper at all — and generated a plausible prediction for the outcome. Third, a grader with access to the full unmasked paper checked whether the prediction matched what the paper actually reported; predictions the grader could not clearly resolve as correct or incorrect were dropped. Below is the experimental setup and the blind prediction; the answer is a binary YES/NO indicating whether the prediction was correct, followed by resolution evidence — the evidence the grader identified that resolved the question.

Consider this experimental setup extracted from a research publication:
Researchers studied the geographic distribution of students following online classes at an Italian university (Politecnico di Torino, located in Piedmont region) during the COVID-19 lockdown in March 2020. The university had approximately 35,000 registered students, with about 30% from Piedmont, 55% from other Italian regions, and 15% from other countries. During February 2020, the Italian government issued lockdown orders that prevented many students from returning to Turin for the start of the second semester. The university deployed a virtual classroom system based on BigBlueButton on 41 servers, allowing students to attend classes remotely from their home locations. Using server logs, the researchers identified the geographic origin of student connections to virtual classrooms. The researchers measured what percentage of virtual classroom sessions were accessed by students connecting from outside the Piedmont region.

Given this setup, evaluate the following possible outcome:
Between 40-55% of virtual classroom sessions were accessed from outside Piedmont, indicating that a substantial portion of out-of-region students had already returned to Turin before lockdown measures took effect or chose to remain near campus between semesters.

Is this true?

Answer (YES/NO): YES